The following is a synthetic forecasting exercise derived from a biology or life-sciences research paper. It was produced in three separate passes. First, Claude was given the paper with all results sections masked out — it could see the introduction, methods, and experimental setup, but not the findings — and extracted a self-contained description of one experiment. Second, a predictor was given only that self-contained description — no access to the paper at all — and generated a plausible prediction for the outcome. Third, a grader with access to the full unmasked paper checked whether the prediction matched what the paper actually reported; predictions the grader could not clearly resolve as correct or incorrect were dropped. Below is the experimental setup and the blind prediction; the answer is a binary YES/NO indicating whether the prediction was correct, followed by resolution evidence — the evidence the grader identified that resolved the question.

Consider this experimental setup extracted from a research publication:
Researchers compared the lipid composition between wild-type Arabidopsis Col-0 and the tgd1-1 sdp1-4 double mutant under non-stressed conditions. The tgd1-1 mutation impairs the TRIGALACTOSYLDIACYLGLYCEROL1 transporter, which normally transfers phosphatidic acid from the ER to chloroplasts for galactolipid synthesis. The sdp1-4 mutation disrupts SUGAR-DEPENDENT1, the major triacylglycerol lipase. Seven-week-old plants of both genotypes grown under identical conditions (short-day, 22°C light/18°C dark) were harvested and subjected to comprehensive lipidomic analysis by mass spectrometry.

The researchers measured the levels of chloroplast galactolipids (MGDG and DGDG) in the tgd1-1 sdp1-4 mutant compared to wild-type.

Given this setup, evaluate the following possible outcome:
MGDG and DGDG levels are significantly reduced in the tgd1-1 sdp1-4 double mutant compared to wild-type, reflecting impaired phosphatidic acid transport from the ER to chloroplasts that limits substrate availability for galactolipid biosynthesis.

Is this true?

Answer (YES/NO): YES